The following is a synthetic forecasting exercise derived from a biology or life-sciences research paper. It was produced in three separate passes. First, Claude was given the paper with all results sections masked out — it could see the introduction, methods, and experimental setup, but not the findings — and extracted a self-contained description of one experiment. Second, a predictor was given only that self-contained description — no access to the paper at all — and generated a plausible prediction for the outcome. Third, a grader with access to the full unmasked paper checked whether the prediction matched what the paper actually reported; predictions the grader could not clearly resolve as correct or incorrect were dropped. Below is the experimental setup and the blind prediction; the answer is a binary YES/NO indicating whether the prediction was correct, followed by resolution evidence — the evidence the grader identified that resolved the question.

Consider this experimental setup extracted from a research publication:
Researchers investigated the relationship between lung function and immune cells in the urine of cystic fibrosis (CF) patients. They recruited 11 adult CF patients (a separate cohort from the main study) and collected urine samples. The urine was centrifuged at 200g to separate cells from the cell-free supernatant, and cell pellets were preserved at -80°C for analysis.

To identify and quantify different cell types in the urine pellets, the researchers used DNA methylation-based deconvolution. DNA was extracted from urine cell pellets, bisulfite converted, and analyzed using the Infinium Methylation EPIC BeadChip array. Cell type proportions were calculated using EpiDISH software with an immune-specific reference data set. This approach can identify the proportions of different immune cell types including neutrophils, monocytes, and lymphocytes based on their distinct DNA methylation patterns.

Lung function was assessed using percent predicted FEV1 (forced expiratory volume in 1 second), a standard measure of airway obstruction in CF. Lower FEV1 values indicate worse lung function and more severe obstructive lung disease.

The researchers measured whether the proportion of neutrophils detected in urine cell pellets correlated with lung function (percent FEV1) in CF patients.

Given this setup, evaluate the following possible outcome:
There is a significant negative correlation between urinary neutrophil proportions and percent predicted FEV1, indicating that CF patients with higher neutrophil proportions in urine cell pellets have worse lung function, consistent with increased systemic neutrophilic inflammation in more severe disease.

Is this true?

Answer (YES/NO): YES